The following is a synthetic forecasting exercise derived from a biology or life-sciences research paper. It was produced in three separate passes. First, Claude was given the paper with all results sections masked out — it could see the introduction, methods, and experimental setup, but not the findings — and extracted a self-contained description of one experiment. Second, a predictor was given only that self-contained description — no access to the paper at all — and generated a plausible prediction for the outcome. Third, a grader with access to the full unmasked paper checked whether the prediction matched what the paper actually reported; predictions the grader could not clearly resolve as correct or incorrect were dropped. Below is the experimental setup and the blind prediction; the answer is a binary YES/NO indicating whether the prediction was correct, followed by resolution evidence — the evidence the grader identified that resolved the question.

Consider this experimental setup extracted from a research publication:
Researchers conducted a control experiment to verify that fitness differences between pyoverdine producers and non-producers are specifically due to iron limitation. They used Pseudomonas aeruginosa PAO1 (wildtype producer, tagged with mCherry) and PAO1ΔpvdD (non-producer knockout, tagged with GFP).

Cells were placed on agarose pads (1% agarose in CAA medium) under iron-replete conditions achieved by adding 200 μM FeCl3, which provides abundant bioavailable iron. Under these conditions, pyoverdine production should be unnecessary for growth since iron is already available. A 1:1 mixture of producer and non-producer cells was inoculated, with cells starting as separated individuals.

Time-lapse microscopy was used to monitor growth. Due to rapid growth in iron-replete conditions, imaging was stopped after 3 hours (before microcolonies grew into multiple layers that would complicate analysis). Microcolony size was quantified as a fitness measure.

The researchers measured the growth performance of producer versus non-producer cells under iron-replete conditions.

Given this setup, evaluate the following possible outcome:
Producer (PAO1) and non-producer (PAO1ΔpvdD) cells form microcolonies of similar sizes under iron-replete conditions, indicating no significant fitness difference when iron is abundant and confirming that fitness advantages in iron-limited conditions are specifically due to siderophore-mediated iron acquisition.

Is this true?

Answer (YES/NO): YES